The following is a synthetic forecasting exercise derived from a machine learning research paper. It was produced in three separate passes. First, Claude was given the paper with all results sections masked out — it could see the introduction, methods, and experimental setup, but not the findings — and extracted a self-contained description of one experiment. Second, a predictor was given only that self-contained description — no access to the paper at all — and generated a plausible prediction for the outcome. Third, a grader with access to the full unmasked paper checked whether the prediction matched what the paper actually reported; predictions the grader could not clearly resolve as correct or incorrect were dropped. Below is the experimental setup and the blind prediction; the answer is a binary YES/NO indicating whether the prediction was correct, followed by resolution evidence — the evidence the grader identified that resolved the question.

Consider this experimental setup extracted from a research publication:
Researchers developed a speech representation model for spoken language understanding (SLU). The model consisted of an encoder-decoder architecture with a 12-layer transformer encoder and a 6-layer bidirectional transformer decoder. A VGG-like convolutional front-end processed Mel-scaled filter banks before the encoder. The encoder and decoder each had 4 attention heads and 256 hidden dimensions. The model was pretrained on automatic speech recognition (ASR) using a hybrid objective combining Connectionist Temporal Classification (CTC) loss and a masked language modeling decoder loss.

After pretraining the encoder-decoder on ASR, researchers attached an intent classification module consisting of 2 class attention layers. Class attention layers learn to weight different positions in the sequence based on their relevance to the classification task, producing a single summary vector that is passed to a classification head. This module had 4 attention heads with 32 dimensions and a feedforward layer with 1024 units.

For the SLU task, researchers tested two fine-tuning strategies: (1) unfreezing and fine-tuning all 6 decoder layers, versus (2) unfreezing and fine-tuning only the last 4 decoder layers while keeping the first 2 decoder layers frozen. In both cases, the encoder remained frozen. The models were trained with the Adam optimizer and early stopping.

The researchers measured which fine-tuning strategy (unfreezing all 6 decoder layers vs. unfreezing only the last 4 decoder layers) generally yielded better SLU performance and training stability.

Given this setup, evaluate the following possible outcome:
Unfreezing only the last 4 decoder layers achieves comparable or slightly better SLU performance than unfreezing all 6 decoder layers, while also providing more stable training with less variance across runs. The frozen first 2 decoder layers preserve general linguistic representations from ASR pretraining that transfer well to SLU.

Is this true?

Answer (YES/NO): YES